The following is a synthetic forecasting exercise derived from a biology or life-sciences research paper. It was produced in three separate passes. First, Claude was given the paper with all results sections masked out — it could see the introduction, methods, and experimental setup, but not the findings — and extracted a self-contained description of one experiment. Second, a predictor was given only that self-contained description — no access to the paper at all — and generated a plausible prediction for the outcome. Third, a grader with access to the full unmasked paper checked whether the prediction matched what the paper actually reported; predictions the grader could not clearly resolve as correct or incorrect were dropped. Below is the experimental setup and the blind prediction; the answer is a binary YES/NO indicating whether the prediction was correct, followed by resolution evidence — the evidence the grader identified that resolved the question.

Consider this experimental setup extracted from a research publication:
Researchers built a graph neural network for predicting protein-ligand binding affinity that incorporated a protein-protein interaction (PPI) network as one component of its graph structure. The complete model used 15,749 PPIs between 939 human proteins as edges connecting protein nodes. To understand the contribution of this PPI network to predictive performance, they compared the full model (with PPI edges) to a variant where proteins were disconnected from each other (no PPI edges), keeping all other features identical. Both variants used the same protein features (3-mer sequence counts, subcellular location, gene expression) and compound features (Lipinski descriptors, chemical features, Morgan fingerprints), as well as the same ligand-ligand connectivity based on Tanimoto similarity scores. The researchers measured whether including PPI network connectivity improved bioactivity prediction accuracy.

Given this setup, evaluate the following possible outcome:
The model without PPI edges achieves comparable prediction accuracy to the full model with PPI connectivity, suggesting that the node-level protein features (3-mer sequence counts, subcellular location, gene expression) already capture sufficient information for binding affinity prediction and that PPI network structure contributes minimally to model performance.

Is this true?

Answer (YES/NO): YES